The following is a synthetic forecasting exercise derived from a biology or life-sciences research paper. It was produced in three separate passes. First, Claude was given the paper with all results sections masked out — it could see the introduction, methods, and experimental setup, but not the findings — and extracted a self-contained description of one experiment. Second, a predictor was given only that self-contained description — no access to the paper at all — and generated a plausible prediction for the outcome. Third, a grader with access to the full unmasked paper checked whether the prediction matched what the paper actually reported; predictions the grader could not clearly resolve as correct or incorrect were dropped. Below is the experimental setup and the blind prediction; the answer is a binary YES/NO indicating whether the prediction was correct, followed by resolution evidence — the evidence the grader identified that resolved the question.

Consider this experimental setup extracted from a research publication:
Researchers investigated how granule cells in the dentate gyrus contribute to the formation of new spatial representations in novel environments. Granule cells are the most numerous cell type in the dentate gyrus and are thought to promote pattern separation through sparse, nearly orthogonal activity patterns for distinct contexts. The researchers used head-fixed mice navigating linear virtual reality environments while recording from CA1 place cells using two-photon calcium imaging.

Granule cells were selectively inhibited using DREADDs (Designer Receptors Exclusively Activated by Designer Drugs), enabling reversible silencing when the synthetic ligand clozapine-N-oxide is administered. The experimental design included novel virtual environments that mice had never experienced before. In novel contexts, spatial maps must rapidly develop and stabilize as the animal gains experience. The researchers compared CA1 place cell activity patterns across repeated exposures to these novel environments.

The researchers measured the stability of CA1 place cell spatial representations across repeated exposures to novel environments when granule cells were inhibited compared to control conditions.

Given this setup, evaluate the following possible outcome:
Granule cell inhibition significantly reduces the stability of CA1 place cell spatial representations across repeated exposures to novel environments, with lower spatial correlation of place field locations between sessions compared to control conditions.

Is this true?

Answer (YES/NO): NO